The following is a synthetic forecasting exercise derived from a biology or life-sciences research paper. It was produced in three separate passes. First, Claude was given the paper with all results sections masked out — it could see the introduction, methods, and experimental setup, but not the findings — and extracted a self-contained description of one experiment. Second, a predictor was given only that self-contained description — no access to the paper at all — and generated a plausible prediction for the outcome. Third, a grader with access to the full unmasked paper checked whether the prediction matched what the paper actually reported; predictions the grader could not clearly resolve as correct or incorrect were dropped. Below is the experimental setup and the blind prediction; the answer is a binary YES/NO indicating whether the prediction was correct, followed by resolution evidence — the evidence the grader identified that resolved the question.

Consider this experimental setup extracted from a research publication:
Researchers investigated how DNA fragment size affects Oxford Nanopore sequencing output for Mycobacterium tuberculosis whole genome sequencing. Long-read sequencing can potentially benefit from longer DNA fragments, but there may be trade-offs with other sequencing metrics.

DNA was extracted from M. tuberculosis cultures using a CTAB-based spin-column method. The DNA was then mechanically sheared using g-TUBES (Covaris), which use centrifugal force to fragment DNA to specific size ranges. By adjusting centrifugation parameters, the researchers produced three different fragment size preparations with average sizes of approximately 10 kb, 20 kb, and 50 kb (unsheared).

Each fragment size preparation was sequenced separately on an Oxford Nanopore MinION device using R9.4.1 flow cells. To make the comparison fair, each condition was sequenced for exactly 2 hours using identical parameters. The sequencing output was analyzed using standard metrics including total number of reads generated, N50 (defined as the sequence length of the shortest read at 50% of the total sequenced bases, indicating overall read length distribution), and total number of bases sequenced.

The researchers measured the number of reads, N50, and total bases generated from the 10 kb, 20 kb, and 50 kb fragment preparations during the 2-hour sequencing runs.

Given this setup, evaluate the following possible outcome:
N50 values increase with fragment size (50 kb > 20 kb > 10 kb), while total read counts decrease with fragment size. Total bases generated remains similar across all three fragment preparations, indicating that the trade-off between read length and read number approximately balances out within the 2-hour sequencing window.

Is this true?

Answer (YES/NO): NO